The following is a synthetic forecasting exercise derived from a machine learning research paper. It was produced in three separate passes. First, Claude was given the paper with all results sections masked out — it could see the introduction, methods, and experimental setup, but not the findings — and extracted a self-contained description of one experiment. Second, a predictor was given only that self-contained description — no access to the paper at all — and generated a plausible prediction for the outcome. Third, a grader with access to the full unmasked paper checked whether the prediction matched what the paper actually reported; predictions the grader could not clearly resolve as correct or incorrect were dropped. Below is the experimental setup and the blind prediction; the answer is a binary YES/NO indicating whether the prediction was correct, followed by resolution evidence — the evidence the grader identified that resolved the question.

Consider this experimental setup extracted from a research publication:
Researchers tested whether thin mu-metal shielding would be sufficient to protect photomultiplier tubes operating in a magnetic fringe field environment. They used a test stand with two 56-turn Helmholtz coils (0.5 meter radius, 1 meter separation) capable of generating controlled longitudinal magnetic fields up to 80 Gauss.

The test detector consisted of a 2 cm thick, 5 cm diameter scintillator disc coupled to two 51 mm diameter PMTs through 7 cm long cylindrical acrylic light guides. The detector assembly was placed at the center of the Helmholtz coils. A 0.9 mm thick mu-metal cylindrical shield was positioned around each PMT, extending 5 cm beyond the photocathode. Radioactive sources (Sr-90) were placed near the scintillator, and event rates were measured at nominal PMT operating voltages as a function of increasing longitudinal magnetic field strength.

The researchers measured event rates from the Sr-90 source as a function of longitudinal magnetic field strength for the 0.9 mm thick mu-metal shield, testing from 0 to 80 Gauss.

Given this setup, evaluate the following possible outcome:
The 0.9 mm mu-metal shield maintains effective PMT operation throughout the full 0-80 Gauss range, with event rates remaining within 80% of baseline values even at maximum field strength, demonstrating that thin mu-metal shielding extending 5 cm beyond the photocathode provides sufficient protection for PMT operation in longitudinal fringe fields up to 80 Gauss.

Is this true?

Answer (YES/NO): NO